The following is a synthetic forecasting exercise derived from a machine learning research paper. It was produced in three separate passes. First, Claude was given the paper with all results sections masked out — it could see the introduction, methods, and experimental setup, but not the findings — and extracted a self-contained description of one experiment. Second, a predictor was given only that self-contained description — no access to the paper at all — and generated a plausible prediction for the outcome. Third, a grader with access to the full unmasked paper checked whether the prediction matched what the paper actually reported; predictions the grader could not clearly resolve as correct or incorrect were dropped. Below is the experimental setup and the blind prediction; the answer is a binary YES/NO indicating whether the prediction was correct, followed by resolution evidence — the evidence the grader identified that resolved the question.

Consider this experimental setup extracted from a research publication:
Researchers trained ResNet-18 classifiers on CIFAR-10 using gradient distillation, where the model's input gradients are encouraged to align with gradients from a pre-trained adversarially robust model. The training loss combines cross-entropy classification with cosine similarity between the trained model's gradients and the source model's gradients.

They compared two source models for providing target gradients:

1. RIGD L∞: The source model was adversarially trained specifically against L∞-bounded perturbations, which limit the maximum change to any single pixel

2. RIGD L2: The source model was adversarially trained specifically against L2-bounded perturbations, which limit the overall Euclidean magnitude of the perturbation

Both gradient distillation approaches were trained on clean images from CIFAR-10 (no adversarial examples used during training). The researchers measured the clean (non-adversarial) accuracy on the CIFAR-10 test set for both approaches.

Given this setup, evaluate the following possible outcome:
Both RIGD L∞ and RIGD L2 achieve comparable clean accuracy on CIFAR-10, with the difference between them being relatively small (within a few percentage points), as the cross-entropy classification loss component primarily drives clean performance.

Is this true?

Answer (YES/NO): YES